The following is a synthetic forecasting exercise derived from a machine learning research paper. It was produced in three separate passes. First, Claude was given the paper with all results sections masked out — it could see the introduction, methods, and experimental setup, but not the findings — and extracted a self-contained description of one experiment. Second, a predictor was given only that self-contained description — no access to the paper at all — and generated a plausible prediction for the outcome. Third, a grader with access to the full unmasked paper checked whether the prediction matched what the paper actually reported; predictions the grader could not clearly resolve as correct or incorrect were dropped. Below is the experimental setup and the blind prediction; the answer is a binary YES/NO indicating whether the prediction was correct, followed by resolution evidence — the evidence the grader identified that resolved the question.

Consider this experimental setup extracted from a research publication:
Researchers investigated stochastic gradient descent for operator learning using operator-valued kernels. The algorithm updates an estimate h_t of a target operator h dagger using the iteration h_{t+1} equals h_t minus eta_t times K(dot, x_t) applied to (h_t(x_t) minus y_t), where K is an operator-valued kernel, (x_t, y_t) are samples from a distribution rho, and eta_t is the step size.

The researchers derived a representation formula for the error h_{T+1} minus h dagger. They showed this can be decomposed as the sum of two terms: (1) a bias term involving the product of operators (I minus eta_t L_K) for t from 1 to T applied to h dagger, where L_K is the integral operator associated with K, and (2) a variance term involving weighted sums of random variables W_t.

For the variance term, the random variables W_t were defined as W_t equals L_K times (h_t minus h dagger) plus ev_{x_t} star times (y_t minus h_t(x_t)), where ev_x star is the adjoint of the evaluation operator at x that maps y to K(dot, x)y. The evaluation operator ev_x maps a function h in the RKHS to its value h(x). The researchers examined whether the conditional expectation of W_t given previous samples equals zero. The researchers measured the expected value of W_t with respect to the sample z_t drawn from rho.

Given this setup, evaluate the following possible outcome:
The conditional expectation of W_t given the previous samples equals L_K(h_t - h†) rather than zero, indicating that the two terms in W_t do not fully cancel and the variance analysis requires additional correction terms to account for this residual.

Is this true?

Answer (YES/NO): NO